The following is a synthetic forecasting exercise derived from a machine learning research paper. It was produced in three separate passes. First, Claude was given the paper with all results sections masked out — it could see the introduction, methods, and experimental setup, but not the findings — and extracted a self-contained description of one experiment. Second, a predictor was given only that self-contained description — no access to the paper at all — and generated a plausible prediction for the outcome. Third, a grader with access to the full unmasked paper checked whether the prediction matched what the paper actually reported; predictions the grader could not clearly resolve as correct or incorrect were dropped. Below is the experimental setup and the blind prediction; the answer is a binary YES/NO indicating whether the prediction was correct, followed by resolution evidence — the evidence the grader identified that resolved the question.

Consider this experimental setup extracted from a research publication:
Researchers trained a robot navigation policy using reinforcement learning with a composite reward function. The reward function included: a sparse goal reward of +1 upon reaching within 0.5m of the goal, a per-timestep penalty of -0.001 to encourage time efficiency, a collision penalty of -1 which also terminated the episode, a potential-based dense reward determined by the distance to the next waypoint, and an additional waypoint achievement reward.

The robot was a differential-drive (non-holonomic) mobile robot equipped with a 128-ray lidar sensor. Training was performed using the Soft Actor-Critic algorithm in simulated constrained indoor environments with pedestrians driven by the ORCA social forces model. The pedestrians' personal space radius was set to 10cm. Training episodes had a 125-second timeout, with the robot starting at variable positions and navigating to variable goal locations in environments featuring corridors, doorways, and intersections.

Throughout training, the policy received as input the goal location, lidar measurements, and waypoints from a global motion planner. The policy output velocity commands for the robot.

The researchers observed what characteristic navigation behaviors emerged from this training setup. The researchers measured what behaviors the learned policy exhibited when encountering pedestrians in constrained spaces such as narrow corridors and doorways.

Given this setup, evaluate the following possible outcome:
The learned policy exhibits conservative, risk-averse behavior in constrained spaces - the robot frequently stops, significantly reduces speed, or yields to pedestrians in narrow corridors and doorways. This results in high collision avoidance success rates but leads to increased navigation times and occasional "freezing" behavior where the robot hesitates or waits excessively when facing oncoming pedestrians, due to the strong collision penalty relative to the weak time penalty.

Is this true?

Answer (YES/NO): NO